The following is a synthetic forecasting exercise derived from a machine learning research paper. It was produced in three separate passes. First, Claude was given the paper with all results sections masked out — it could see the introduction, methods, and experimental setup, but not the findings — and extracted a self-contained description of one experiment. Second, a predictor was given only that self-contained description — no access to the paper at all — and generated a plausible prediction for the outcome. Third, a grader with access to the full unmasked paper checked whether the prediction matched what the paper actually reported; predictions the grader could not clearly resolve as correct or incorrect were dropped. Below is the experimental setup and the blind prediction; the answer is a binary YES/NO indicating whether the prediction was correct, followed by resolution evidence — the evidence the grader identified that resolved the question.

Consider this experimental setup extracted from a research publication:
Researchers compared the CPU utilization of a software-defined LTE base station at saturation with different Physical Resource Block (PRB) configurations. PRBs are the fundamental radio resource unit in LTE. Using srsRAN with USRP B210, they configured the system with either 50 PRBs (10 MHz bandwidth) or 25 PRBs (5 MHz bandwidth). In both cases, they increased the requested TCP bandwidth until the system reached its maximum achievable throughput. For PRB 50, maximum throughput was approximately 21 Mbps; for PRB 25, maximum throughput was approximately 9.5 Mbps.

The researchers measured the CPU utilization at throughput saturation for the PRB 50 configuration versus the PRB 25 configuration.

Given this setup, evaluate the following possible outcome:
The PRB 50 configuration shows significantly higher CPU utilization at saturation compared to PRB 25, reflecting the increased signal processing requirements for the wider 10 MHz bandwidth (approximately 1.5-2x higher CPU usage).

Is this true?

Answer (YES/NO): NO